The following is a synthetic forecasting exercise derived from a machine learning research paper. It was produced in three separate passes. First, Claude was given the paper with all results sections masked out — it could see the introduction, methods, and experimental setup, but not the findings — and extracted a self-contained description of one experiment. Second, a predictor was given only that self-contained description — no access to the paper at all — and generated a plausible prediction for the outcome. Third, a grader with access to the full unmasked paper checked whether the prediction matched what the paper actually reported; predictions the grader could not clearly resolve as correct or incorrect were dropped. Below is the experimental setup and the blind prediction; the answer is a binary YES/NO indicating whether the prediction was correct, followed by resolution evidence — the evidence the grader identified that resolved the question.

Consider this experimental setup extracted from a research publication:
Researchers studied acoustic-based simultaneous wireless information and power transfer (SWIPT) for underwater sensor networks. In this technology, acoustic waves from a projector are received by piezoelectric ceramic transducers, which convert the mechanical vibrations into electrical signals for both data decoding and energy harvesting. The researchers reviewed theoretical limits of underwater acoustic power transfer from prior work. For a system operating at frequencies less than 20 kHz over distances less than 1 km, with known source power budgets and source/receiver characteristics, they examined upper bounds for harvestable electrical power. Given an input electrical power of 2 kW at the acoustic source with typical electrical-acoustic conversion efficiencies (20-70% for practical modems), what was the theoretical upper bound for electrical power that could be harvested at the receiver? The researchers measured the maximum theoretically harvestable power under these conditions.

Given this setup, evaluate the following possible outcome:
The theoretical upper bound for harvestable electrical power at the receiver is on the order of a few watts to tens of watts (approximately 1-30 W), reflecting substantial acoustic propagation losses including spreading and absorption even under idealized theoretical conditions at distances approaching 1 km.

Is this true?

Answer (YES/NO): NO